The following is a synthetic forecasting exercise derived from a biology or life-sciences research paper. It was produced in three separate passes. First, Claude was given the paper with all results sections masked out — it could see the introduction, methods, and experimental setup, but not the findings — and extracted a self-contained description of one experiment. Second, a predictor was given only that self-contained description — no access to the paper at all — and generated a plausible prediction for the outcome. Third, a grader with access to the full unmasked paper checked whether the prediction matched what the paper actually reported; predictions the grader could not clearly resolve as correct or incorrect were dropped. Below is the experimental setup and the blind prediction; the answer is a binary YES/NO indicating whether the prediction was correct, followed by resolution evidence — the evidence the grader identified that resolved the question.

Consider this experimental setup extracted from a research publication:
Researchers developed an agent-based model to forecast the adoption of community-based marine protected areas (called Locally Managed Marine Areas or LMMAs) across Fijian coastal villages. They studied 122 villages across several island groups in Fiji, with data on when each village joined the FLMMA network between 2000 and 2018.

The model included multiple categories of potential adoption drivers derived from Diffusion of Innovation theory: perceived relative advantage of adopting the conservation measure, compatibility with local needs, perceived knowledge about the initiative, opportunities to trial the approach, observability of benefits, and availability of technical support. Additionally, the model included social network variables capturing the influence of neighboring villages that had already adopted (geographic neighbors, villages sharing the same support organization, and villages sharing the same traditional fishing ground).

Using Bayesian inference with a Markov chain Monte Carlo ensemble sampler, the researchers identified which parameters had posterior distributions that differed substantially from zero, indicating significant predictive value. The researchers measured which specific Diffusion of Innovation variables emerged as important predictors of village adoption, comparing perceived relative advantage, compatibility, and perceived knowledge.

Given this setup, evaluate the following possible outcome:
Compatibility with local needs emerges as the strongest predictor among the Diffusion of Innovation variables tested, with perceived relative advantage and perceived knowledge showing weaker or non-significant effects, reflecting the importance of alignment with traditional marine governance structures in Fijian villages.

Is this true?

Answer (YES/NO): NO